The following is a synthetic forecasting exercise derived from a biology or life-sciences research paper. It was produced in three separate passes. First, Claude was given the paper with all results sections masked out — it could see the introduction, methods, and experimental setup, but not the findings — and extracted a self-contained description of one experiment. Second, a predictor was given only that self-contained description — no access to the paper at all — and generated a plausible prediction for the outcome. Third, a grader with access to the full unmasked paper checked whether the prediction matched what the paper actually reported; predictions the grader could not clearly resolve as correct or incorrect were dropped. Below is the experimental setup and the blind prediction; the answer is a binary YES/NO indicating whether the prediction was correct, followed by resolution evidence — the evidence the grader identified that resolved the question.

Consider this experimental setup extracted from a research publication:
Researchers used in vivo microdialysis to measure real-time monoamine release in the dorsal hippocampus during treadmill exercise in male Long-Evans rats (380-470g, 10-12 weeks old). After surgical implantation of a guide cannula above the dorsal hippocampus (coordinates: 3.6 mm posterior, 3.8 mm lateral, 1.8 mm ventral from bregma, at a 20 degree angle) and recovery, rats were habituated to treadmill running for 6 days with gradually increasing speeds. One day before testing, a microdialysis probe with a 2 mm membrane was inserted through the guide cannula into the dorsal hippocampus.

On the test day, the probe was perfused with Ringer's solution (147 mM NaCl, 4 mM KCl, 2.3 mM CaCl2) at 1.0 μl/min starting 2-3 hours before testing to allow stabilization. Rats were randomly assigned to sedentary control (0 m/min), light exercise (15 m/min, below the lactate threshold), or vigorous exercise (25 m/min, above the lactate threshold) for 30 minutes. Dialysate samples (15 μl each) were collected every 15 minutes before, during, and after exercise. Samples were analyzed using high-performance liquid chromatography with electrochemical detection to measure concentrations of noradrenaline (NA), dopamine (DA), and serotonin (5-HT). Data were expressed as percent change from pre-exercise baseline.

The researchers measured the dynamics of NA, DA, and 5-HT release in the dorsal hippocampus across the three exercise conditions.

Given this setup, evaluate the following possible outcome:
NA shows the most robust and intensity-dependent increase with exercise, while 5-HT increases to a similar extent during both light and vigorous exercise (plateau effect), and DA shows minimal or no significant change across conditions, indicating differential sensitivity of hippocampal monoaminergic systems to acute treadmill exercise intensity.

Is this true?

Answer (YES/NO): NO